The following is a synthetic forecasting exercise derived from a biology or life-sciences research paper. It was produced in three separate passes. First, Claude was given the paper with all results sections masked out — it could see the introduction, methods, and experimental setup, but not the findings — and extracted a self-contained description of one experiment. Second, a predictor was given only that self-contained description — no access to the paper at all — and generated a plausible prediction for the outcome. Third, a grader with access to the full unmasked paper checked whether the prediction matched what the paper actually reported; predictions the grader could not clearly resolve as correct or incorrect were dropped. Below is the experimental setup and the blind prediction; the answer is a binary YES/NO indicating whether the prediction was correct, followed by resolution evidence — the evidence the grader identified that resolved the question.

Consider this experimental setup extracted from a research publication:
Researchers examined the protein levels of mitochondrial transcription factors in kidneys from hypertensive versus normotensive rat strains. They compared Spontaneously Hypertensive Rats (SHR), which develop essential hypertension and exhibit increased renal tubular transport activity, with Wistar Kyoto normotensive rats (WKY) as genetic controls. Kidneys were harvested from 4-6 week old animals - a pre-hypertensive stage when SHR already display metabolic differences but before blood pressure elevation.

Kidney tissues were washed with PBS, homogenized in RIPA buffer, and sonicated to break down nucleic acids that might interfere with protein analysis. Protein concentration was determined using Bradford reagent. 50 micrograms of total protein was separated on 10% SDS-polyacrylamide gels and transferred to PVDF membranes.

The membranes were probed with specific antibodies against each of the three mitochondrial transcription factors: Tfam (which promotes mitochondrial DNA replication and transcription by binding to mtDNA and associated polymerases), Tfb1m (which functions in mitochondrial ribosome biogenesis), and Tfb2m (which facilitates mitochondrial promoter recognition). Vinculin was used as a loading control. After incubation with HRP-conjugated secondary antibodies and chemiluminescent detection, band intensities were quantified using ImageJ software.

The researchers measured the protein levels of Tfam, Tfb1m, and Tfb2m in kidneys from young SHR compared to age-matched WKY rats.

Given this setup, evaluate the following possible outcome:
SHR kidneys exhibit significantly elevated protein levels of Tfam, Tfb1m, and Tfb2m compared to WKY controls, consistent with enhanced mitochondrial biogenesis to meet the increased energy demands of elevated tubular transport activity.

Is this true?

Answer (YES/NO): YES